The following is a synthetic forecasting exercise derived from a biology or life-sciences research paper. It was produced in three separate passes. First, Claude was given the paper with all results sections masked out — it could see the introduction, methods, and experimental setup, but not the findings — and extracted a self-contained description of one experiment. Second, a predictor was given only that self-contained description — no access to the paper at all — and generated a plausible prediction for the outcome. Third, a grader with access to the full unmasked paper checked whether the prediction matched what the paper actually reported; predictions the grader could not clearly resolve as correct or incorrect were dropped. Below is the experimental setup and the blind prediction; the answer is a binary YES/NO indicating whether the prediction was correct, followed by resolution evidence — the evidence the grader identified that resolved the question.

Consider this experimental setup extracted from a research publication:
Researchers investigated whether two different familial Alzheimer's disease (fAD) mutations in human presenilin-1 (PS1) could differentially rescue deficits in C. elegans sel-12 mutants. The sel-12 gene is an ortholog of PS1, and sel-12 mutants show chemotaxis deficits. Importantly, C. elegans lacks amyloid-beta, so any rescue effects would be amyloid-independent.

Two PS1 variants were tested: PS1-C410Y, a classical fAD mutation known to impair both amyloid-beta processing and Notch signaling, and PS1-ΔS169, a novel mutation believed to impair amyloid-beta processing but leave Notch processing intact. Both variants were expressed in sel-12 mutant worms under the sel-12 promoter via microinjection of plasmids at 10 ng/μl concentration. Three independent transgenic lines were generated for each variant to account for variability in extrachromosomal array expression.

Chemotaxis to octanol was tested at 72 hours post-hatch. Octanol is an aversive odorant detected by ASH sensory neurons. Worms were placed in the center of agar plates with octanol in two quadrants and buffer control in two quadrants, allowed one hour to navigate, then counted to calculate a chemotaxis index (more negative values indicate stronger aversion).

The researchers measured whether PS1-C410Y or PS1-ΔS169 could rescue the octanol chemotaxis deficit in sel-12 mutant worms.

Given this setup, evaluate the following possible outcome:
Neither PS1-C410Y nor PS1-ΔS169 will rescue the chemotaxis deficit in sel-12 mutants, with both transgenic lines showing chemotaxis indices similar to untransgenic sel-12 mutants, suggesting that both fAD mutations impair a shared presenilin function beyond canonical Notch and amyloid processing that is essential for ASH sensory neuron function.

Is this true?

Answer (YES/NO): NO